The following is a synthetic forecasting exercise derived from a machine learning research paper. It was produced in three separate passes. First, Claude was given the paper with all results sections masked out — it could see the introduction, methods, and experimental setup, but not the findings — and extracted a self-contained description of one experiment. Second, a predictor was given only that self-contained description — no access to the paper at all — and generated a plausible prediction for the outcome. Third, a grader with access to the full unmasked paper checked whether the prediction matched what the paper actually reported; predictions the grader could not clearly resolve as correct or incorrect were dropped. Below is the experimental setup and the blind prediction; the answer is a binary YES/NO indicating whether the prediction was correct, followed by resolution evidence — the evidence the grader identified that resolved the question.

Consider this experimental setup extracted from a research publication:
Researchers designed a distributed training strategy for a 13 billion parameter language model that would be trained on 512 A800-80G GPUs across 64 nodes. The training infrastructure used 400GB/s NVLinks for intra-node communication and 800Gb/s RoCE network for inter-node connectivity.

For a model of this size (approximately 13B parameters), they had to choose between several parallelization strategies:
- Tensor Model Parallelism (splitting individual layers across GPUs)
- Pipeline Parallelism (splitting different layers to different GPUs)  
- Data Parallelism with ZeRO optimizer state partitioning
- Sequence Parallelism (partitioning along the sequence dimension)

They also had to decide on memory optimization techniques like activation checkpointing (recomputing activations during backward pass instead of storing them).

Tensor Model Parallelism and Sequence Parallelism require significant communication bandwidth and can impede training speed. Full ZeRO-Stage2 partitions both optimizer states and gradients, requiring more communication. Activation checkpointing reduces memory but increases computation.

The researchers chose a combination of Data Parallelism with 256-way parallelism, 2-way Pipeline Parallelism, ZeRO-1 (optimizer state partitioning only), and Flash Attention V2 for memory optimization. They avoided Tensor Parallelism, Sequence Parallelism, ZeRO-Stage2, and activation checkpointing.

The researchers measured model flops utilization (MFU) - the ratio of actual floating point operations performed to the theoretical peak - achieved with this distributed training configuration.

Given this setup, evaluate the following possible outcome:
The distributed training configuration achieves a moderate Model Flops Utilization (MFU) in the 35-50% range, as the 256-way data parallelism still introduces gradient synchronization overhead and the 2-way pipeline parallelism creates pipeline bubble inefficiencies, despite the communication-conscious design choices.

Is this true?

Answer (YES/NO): NO